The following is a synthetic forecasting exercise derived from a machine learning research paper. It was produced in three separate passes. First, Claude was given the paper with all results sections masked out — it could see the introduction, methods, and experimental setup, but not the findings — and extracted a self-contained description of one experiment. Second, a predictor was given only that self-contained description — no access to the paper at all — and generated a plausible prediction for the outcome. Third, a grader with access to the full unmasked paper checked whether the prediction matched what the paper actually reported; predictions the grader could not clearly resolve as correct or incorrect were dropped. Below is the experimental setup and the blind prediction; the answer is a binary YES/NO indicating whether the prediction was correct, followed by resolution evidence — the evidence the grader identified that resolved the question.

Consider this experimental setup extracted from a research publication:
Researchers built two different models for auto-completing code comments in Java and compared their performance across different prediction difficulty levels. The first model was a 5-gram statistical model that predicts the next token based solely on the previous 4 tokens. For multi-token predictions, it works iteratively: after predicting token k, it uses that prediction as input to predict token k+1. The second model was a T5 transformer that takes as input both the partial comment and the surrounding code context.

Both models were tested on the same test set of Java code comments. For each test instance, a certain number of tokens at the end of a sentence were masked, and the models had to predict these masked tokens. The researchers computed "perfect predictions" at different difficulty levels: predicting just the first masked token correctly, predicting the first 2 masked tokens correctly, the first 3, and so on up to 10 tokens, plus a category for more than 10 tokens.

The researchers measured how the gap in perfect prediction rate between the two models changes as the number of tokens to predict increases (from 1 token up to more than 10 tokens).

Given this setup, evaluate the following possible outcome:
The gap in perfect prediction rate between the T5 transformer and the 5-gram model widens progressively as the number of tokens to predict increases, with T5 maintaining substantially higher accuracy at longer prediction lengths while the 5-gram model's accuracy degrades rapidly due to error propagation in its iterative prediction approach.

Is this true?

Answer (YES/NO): NO